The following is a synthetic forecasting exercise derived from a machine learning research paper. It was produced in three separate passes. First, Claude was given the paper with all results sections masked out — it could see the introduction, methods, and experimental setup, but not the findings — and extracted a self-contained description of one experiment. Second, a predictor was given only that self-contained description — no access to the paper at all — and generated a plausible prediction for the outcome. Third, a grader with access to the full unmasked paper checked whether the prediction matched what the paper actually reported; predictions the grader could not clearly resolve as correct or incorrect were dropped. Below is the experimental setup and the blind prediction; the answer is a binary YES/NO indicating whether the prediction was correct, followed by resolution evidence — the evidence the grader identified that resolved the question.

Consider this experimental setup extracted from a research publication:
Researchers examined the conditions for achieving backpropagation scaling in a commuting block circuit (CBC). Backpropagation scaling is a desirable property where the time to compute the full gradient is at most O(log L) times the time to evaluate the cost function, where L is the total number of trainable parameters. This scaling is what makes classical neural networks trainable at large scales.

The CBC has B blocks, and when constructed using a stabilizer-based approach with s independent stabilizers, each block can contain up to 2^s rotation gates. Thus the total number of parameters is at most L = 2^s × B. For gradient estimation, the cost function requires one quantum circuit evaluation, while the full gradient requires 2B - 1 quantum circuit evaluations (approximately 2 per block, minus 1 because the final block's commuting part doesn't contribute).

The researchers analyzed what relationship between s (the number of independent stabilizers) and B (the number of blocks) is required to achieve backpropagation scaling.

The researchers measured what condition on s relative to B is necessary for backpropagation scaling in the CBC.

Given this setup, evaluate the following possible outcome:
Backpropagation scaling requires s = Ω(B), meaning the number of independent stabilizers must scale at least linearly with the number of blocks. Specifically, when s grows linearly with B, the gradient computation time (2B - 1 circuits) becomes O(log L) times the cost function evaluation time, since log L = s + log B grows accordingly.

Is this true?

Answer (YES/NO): YES